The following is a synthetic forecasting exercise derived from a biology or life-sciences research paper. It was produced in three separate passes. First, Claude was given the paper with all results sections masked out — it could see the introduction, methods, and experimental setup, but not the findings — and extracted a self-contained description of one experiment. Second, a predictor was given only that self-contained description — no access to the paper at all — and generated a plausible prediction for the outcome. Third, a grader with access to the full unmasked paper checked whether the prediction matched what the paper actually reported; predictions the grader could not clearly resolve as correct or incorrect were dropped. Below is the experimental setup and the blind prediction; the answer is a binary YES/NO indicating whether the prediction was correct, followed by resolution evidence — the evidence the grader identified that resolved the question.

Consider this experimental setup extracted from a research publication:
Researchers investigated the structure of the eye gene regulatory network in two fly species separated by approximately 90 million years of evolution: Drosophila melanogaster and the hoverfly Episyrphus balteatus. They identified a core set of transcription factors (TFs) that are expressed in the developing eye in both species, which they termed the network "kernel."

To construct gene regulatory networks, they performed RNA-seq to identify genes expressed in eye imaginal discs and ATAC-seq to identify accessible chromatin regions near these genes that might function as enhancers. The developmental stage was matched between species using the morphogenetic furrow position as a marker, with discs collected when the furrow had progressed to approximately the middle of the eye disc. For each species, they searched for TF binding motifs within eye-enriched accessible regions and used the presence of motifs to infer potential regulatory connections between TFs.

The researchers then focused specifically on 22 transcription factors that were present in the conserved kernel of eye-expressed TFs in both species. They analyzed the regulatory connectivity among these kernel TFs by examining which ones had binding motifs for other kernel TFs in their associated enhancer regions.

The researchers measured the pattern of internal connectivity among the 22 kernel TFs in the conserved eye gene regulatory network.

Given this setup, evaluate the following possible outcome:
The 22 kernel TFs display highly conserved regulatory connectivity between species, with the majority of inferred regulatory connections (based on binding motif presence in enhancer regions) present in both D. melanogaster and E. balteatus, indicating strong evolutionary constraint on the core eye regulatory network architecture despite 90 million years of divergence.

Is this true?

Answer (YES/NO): NO